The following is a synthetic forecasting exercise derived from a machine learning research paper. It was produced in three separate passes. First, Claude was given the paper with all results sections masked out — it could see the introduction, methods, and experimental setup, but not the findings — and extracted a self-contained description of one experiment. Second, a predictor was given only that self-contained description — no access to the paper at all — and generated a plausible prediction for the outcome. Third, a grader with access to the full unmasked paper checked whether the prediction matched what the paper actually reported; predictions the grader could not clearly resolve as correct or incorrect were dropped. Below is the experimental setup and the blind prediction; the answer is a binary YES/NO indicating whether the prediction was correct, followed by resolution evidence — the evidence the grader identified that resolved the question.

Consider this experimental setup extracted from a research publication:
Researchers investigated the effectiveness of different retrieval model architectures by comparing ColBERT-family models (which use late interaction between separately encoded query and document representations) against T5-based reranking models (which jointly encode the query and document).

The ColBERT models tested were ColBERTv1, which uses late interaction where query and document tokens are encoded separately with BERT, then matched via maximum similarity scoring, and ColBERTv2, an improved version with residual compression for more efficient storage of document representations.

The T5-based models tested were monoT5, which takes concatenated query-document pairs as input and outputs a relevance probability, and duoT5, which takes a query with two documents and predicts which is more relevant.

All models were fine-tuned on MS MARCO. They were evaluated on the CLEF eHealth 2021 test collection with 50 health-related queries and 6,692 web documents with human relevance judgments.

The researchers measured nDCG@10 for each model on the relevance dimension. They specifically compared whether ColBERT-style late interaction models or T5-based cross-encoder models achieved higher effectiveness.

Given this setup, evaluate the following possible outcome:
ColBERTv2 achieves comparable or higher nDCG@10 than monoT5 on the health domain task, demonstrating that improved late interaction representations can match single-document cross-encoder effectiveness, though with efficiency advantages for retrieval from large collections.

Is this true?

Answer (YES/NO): NO